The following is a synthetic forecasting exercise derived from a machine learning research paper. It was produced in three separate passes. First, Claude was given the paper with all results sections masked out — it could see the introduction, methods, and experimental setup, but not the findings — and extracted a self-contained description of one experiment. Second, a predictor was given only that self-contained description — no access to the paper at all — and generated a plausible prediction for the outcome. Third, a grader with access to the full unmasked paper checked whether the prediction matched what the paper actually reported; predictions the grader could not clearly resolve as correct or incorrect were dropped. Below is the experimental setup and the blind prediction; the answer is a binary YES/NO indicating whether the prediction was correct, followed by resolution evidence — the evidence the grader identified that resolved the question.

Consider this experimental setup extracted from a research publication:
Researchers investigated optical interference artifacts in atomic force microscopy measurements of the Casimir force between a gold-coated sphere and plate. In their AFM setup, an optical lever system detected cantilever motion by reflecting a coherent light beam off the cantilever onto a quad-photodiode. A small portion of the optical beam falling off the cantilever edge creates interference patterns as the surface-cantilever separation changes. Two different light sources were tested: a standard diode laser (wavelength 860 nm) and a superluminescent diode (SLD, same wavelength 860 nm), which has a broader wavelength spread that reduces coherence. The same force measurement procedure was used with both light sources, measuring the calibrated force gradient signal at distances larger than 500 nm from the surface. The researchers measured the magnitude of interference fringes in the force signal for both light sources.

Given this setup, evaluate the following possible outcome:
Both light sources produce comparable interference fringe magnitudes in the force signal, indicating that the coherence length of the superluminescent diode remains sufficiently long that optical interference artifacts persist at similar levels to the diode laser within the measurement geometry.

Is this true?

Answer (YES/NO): NO